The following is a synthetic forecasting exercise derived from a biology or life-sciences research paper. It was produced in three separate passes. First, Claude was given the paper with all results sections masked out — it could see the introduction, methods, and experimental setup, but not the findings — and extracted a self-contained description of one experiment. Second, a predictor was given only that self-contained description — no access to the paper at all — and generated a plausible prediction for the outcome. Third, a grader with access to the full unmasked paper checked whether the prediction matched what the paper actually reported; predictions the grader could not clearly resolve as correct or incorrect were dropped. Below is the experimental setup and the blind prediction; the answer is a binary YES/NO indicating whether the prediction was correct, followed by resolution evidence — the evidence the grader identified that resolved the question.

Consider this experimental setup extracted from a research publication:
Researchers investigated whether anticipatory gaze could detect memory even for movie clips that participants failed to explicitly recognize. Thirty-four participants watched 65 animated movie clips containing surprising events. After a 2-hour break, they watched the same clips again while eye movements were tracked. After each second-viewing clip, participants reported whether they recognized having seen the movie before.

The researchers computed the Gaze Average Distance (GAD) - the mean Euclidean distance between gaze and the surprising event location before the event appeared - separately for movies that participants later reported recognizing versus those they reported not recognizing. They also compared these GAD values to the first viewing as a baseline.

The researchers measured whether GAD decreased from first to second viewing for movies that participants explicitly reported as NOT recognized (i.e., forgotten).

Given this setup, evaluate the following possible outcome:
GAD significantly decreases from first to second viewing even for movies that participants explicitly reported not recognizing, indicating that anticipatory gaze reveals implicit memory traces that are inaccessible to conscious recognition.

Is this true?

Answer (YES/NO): YES